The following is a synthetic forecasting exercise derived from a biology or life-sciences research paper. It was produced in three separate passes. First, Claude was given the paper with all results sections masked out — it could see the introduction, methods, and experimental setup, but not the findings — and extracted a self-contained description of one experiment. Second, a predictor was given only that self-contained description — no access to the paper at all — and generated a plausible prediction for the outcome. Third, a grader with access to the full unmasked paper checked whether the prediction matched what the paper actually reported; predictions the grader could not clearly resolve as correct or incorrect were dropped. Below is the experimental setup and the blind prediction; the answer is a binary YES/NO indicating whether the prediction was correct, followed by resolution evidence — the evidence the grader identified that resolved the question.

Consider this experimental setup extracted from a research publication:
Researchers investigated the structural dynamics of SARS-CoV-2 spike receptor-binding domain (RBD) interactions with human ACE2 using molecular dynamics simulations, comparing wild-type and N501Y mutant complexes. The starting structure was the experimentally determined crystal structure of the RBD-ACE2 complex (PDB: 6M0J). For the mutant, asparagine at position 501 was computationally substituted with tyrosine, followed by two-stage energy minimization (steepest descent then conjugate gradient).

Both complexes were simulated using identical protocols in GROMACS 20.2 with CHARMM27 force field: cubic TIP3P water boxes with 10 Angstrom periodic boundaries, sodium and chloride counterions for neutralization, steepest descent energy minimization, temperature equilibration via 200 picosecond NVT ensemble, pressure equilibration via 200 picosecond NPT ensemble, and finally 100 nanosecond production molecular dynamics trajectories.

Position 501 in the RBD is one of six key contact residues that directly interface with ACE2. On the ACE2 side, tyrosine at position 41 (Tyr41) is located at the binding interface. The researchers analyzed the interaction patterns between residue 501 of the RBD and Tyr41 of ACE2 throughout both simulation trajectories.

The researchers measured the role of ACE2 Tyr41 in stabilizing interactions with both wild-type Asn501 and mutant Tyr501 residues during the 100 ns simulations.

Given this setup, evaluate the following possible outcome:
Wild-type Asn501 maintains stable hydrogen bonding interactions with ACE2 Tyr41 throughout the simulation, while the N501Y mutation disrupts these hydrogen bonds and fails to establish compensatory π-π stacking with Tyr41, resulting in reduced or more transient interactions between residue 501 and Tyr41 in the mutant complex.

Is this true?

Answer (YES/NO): NO